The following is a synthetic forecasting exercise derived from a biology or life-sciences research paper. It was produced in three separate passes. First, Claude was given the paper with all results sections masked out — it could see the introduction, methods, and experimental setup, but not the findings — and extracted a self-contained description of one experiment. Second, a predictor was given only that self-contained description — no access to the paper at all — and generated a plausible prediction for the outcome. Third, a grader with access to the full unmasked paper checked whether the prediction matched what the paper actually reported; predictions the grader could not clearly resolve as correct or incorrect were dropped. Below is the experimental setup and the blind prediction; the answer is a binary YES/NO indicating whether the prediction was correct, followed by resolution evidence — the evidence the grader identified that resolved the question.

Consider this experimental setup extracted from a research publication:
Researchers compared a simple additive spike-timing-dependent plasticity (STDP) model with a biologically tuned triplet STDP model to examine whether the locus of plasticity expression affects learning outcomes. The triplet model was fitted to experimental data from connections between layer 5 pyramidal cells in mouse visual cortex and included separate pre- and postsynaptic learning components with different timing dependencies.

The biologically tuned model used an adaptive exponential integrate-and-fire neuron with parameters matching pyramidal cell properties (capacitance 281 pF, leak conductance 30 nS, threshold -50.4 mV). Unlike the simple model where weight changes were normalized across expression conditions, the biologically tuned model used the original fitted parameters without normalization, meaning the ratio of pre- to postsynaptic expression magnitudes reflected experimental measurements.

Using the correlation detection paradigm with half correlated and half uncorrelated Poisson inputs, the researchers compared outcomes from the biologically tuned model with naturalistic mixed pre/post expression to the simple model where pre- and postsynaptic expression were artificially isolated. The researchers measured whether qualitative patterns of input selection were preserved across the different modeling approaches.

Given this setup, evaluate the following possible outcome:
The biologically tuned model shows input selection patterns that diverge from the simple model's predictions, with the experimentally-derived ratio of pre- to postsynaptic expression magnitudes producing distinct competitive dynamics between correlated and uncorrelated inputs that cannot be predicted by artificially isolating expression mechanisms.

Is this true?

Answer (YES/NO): YES